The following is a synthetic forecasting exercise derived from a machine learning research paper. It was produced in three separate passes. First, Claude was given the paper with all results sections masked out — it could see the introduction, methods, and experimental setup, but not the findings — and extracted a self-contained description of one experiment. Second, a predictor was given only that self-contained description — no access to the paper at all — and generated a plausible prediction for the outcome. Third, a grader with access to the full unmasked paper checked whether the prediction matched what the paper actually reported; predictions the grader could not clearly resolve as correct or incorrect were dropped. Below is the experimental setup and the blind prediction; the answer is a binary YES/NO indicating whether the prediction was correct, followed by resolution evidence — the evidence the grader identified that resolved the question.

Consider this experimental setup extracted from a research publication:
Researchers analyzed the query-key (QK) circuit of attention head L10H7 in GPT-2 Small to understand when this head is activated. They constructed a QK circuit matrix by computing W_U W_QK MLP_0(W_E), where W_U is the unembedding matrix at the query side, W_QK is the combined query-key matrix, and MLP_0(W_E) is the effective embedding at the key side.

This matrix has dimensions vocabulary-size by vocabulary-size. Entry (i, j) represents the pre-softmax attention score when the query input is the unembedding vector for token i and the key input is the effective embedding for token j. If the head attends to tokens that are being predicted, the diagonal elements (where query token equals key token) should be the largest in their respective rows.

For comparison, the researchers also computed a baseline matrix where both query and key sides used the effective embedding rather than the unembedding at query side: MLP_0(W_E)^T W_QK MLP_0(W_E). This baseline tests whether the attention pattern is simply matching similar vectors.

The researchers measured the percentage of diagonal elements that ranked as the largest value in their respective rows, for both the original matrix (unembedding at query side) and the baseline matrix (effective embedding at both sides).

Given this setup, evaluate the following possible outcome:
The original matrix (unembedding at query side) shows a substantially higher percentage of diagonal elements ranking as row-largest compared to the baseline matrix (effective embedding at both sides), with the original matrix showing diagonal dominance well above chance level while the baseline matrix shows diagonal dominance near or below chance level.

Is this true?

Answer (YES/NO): YES